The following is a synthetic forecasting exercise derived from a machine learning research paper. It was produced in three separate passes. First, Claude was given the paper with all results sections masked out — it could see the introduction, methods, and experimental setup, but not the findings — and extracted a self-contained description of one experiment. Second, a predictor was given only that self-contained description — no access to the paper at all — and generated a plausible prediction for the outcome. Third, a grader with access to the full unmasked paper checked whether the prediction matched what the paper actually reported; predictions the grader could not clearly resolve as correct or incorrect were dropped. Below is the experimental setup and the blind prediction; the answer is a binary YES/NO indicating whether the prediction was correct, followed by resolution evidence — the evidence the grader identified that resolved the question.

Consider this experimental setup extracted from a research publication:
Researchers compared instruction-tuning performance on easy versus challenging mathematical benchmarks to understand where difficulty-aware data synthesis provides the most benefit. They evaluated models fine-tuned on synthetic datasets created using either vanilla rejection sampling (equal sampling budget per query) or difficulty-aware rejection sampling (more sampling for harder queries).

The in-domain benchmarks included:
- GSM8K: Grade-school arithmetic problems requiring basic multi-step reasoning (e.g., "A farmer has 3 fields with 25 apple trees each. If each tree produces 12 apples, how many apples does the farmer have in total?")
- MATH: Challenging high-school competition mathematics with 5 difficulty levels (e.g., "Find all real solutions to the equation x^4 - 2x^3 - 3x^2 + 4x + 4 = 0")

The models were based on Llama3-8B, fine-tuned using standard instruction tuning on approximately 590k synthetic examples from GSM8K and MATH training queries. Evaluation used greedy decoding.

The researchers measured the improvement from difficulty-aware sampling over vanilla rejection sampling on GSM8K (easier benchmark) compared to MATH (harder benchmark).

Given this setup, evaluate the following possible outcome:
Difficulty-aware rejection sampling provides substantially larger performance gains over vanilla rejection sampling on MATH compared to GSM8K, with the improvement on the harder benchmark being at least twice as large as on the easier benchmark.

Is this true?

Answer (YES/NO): YES